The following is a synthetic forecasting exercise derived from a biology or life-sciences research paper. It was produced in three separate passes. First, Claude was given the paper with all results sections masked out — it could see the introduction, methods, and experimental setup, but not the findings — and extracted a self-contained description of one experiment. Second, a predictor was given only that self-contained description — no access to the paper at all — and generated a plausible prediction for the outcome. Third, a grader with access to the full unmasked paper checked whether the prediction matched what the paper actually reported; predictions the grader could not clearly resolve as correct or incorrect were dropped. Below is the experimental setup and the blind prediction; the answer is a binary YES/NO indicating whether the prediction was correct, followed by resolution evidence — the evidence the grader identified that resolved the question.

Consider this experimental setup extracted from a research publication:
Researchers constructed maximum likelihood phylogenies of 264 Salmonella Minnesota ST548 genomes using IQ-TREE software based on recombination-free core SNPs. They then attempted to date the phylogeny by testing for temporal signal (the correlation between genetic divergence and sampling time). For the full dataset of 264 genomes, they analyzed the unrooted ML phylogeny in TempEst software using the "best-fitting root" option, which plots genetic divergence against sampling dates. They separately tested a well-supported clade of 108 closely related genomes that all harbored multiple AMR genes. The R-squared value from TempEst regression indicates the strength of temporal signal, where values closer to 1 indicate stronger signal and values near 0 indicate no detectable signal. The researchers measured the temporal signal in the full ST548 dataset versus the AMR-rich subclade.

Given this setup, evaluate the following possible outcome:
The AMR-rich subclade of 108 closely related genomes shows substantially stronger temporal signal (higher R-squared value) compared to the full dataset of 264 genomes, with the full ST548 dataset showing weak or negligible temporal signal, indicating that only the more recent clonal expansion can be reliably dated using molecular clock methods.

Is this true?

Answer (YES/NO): YES